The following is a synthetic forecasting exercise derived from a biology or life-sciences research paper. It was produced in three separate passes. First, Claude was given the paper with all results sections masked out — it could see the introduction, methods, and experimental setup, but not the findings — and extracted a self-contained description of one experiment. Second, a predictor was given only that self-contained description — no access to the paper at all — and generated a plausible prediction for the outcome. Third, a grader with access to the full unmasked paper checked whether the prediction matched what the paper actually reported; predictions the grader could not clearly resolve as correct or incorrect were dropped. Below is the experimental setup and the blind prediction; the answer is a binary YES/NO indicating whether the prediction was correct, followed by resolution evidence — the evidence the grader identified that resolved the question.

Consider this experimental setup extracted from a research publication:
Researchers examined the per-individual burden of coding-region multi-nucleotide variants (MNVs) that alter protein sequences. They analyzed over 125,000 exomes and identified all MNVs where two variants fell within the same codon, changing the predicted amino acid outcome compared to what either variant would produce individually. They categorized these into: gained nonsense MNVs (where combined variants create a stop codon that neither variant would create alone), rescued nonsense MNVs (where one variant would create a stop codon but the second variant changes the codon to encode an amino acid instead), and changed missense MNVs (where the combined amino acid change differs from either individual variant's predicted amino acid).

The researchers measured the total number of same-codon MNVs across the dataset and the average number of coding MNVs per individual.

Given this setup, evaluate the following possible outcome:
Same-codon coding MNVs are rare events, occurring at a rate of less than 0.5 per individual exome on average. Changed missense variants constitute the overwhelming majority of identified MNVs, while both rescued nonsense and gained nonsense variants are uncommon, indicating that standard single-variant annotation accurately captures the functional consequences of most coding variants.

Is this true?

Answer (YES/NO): NO